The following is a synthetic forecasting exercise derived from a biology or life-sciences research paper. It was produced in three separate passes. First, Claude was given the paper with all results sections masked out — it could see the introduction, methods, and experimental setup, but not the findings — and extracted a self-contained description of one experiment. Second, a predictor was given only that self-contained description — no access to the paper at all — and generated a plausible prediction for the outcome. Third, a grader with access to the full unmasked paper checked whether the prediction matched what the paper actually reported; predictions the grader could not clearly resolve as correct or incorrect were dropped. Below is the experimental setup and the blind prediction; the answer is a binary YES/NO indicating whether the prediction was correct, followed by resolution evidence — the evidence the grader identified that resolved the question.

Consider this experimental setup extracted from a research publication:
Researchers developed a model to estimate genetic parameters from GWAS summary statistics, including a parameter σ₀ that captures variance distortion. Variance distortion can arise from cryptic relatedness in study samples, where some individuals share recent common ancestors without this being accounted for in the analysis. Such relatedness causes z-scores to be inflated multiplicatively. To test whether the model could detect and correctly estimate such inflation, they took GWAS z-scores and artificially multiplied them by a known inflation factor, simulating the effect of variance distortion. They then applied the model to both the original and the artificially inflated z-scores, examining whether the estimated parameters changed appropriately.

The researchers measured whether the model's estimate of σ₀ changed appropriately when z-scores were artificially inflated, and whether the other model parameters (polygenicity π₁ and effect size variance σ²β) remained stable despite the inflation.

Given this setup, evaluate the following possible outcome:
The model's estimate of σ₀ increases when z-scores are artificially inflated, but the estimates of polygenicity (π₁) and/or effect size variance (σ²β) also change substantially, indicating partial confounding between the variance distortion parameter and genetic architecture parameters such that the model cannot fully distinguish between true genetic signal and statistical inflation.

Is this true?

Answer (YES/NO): NO